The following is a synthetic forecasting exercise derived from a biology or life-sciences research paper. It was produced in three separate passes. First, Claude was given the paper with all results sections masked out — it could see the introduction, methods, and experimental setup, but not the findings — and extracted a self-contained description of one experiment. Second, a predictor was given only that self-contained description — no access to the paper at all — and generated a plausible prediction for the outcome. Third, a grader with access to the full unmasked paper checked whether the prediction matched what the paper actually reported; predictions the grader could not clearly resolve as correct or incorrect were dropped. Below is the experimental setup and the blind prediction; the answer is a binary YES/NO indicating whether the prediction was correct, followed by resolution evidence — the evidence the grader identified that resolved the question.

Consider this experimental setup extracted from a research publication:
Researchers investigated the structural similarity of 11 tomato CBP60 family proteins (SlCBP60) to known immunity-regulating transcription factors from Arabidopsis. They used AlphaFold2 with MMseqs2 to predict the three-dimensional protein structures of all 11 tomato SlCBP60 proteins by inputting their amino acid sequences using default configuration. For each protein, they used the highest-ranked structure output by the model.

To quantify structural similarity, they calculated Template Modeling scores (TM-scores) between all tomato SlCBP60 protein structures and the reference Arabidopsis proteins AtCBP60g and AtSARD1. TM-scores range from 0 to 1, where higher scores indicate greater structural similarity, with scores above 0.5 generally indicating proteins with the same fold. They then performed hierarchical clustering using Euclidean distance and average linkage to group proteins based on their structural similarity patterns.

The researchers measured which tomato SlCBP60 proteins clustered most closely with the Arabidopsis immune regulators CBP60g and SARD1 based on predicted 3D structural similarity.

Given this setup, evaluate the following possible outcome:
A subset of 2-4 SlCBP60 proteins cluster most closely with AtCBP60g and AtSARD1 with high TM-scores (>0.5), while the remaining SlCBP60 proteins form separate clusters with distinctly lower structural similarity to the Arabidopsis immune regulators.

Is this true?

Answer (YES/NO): NO